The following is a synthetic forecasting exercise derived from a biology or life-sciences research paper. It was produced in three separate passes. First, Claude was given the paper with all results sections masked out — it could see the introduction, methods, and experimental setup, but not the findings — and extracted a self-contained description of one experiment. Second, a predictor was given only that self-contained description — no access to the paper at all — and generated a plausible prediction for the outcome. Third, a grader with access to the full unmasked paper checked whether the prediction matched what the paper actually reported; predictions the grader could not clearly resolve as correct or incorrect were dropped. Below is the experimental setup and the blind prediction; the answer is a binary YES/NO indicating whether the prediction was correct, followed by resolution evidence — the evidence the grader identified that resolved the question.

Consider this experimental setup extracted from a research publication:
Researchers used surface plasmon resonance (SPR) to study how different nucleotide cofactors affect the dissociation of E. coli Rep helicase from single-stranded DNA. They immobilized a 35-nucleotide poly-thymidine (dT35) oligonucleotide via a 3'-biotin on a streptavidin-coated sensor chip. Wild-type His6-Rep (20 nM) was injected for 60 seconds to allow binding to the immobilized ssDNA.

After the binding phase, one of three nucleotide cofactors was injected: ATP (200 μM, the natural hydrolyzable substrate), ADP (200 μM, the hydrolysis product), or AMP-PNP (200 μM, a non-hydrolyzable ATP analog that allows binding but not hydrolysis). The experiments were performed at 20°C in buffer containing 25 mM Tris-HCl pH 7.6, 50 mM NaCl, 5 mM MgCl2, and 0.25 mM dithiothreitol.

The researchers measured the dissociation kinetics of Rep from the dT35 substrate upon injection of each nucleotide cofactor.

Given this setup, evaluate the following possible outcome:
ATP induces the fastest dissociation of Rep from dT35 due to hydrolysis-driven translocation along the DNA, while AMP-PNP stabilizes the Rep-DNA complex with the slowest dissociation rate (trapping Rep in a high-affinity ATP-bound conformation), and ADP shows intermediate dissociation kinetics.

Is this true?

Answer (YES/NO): NO